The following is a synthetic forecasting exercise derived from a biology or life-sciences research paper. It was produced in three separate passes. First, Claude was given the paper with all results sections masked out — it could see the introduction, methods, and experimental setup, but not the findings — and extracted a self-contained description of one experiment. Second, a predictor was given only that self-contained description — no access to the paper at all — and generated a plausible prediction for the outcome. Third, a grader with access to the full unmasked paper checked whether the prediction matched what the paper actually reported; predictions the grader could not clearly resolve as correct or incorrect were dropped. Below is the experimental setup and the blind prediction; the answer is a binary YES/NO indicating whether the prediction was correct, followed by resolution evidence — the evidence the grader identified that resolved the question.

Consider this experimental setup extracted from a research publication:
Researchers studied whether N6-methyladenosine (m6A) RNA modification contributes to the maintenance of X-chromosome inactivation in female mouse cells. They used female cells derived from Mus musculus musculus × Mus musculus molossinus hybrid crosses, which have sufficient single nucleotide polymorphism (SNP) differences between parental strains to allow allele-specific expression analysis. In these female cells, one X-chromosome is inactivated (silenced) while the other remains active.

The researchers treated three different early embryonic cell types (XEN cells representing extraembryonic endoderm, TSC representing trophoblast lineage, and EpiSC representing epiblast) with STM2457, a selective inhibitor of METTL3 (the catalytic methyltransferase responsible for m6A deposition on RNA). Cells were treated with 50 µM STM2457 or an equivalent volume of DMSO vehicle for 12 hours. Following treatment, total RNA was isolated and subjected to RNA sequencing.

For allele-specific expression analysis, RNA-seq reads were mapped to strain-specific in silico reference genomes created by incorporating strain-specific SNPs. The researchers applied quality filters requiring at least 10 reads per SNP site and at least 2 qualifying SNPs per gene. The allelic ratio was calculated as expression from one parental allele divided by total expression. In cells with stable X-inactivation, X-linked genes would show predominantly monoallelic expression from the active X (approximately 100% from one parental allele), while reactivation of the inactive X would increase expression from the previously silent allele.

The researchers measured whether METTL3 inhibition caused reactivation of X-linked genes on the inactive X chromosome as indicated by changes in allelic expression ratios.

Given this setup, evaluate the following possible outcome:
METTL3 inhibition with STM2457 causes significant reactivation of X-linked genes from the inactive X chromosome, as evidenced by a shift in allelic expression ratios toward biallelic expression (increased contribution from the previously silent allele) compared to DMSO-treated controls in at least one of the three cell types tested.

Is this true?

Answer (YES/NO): NO